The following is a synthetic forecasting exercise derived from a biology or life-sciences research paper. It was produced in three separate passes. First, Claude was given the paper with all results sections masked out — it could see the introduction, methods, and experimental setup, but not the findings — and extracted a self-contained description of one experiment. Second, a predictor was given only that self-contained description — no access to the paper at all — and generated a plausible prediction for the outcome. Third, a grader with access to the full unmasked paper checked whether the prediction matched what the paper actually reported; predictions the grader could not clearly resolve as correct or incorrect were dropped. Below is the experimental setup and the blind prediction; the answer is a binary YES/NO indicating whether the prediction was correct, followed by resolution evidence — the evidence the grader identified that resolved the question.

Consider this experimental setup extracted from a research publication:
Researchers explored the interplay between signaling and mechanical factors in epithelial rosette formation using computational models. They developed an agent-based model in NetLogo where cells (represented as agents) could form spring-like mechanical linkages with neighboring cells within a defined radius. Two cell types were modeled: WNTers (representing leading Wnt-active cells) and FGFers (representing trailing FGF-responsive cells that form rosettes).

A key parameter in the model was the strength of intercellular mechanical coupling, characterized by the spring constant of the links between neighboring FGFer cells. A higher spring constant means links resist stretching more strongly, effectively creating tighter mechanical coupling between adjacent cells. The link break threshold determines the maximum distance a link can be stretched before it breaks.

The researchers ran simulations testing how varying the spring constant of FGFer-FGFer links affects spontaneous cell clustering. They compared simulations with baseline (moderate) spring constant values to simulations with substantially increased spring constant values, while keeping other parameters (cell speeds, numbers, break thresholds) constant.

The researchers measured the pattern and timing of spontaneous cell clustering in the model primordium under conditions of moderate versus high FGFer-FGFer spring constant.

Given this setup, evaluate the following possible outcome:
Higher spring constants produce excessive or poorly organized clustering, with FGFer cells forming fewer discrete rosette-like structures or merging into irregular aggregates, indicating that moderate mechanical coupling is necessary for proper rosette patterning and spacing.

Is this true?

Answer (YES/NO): NO